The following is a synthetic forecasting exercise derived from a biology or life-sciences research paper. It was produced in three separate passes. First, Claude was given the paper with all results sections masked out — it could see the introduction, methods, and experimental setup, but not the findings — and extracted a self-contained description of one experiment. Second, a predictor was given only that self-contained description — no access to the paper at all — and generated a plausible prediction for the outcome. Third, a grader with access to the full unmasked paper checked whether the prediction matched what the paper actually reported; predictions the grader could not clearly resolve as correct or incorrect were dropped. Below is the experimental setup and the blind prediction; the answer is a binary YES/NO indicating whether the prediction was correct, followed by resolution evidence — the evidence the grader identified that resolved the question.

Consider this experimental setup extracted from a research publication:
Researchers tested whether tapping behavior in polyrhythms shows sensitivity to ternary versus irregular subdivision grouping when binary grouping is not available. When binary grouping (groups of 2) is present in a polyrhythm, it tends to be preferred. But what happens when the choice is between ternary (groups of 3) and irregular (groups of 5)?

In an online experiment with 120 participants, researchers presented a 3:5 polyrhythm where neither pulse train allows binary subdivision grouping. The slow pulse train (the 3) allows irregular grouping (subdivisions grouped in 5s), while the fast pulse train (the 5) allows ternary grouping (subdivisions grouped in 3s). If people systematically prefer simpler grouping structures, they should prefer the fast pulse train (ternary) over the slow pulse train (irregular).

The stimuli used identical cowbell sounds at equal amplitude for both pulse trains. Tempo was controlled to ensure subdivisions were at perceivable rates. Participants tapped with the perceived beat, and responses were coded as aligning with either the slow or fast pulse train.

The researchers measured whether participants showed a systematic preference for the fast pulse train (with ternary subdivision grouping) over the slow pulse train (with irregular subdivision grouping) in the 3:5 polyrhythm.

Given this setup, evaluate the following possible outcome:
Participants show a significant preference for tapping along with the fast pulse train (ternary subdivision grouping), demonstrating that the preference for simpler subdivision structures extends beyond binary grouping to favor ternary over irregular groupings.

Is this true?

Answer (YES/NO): YES